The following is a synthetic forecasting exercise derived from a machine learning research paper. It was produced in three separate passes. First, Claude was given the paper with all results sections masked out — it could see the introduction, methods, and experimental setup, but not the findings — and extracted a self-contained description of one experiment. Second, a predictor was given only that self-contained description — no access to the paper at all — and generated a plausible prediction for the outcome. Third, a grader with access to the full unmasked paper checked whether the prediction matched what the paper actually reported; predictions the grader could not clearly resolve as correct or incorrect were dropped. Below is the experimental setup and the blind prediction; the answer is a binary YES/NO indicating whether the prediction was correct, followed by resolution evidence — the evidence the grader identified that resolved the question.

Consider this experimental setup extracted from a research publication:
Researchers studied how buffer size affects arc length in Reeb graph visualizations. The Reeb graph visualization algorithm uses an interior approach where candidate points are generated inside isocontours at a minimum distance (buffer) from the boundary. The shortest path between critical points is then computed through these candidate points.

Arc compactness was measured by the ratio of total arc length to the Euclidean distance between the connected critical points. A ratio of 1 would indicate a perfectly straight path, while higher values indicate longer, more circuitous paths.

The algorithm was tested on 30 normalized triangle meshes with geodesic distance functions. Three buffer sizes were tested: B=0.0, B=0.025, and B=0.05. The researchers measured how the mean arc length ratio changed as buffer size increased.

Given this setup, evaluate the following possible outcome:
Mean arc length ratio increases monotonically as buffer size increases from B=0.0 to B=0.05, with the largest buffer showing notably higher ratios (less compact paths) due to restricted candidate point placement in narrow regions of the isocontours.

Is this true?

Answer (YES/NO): NO